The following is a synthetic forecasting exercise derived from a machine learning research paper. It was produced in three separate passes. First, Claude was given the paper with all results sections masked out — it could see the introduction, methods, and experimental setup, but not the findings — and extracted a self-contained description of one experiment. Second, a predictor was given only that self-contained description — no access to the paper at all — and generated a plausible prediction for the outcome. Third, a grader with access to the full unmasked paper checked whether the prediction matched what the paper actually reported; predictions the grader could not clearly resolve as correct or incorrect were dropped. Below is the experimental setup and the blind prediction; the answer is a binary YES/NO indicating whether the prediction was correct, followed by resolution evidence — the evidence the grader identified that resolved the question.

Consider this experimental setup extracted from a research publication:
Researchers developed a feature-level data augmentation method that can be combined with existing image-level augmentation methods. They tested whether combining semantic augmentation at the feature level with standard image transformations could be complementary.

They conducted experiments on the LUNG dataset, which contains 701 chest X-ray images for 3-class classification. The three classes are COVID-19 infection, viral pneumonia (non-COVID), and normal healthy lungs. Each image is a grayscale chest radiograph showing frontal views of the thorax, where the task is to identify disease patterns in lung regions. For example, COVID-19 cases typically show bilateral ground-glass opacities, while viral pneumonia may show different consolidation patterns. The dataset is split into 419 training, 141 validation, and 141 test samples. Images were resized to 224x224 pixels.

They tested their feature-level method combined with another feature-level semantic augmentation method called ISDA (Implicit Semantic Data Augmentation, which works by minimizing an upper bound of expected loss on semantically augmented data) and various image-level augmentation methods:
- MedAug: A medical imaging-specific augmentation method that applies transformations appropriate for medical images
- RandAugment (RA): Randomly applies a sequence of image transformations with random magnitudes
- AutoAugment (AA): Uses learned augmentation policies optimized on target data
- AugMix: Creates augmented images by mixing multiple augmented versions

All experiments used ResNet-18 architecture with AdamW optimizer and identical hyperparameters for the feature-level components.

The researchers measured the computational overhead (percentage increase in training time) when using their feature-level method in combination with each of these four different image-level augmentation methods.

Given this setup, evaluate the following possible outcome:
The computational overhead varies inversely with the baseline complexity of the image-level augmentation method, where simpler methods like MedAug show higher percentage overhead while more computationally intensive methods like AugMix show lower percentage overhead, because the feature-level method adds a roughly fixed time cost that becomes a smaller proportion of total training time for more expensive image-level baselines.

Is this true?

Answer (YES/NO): NO